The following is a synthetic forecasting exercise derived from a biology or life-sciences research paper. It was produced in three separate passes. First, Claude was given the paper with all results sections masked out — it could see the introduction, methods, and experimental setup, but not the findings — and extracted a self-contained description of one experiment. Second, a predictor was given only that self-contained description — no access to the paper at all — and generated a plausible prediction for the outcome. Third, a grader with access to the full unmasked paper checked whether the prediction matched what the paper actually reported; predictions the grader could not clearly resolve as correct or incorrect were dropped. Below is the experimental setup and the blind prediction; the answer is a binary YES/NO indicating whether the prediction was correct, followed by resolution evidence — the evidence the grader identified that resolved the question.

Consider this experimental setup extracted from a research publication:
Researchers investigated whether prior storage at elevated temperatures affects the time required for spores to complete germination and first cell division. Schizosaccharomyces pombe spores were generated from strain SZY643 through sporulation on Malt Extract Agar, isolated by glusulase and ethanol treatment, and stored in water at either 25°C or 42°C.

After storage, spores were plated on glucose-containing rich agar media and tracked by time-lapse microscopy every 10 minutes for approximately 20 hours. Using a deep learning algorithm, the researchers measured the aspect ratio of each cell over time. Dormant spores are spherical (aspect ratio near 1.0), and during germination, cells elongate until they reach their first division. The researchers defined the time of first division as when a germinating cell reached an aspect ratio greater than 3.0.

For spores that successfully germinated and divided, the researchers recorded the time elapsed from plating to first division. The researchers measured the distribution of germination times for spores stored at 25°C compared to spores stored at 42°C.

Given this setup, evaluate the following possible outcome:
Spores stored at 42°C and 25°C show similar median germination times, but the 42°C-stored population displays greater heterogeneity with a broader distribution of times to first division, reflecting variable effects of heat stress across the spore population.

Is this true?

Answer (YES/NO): NO